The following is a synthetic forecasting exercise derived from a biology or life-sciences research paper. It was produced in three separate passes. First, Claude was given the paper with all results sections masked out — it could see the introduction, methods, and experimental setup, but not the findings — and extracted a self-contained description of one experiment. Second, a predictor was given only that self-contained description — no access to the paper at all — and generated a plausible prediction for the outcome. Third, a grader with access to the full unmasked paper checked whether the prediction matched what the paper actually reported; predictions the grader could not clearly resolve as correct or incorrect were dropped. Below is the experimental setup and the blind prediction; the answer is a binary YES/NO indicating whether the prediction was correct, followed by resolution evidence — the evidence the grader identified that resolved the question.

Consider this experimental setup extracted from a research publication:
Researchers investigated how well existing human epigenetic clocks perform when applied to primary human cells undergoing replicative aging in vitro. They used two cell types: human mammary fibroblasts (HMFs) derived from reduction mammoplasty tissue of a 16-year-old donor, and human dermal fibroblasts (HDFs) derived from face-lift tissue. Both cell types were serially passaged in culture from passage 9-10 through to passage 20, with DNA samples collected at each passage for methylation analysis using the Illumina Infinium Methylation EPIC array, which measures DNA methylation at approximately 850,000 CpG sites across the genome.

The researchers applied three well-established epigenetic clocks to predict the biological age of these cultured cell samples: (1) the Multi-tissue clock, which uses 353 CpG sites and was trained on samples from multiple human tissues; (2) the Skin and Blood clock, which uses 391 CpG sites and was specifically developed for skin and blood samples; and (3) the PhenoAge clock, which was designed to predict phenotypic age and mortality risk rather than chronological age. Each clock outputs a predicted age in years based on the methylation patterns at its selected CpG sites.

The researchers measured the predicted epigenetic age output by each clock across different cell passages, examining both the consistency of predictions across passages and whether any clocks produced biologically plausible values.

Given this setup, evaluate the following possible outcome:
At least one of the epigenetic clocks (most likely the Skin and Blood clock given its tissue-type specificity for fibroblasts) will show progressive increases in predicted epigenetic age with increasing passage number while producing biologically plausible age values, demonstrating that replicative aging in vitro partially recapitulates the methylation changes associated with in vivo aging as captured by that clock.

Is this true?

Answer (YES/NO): YES